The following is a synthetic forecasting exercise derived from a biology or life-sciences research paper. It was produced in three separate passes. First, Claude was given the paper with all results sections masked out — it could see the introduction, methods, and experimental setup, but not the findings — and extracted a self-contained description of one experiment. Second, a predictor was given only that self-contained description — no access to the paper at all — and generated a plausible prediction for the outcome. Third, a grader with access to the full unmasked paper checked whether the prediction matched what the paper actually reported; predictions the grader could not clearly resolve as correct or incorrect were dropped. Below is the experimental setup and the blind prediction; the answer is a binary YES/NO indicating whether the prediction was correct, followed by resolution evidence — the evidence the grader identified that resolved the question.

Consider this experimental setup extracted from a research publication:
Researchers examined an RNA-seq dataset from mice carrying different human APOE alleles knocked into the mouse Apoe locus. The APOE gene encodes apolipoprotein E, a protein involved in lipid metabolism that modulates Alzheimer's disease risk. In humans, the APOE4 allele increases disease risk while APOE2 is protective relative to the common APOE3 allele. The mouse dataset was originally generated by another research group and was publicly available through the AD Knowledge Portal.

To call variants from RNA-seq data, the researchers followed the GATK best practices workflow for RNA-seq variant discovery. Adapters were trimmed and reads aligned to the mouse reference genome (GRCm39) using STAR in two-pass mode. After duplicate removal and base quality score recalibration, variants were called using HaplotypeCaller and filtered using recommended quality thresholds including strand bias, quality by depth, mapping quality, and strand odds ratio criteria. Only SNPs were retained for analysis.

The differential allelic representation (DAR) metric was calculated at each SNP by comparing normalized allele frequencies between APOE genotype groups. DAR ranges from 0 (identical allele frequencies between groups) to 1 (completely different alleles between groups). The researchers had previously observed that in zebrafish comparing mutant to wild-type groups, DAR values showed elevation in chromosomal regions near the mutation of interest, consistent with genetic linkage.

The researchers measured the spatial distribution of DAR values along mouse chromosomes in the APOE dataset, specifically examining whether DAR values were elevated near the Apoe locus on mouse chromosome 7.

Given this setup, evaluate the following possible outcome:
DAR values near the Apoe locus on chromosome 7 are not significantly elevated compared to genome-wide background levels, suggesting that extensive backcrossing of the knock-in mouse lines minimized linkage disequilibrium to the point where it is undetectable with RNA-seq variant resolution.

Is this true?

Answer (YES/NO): NO